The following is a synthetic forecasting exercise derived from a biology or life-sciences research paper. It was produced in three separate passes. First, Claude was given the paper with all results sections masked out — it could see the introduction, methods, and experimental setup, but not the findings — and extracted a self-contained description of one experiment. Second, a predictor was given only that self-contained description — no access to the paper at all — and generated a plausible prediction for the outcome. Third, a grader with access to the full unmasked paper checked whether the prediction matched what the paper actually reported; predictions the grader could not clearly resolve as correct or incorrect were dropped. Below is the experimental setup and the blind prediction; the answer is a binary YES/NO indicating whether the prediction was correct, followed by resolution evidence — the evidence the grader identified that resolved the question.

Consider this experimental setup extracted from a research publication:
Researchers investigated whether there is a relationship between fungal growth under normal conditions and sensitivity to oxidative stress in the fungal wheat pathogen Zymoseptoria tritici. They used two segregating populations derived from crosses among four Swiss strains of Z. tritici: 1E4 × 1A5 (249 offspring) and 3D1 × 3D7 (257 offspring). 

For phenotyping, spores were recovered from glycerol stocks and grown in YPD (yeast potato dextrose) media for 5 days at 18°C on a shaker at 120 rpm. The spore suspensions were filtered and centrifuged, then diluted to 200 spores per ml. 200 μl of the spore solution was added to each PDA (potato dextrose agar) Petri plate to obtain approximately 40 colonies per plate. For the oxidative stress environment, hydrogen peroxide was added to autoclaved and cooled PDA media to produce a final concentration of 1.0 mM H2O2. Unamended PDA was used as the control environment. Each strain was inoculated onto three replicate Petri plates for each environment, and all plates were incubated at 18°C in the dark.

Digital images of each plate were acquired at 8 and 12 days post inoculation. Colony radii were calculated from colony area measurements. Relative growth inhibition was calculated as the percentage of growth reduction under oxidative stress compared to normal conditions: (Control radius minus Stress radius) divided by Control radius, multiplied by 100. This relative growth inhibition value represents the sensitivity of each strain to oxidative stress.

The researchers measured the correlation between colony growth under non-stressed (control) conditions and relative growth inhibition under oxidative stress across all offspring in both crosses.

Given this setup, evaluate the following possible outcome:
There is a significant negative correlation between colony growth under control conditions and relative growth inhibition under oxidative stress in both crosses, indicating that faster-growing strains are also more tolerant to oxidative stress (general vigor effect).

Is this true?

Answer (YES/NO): NO